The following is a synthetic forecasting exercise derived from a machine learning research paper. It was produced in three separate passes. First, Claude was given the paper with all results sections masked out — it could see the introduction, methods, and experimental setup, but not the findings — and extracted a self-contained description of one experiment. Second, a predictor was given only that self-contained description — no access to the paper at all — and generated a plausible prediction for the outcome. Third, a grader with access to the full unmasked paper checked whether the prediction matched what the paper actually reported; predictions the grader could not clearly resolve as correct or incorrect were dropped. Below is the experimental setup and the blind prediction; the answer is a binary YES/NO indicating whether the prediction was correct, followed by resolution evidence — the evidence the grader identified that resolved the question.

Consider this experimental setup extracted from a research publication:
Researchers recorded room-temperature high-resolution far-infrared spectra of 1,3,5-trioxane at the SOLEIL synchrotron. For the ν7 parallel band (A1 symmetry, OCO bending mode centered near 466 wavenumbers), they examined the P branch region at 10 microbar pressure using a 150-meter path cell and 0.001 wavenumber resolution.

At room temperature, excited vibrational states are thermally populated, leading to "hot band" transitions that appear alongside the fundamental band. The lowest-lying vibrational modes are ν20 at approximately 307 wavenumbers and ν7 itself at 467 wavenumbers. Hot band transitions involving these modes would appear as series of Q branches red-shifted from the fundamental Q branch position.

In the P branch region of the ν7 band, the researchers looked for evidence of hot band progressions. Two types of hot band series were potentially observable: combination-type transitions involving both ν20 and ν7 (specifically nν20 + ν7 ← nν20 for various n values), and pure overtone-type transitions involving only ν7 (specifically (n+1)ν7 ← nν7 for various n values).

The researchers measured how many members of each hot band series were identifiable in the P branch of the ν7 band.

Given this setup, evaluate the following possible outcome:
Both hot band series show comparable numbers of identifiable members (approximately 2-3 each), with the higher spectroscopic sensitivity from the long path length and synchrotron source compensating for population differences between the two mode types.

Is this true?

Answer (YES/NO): NO